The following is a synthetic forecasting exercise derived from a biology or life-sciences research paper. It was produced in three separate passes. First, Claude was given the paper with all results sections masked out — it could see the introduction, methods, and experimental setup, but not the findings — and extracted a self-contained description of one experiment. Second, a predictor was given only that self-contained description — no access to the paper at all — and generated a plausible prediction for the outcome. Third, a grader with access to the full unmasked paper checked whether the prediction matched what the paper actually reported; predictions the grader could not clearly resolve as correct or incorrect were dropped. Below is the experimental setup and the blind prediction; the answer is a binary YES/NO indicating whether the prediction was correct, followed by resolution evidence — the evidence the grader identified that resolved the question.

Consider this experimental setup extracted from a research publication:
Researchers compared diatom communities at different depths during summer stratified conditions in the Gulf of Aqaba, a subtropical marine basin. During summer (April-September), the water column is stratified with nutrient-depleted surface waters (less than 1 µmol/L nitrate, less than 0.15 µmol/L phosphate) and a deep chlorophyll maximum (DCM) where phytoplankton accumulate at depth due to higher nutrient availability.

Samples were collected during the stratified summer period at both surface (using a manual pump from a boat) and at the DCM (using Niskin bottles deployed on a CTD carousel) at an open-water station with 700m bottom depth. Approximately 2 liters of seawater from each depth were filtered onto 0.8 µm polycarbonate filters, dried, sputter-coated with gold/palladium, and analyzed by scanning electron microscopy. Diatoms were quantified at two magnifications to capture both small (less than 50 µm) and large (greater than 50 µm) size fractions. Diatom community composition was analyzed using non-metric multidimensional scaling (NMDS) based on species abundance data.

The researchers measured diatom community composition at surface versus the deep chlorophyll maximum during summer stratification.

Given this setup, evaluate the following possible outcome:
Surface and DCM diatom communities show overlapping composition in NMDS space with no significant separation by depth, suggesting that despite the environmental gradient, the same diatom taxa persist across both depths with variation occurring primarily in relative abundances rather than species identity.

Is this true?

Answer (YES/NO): NO